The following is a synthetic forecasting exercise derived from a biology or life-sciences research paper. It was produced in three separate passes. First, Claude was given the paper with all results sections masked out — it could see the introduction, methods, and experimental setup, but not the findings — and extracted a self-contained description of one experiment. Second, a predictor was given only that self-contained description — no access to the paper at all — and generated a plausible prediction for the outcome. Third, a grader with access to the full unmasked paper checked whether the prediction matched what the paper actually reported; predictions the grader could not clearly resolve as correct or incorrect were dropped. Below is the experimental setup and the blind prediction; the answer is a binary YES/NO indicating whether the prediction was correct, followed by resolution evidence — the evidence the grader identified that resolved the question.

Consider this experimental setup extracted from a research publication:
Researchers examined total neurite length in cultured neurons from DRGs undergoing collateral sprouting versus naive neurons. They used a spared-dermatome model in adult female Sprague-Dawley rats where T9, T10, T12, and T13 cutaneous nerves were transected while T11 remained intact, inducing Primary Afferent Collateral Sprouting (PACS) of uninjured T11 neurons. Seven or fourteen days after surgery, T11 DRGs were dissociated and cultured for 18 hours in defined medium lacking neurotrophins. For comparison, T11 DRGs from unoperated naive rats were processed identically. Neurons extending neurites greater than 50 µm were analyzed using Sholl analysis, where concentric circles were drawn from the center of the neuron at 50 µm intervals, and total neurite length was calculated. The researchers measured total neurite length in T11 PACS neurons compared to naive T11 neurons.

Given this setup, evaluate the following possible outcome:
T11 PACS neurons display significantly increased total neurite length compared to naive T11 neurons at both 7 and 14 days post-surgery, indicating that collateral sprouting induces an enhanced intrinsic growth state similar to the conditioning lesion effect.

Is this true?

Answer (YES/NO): YES